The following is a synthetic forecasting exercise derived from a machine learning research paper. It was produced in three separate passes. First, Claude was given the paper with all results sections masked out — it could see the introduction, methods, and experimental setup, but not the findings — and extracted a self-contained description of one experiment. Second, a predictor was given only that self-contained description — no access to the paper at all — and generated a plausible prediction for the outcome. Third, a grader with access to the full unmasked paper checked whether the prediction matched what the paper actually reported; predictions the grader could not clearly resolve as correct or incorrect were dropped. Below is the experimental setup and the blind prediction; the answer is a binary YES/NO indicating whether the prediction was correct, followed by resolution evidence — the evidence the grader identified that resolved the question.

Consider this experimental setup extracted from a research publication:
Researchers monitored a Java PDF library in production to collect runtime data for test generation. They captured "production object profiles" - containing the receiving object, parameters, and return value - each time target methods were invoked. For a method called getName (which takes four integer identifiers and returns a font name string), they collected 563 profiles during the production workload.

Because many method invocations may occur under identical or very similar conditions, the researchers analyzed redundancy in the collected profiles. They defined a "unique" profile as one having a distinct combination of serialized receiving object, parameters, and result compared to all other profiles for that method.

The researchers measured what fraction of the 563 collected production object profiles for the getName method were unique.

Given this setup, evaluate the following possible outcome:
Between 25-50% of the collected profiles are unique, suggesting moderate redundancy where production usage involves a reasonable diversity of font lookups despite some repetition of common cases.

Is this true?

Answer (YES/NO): YES